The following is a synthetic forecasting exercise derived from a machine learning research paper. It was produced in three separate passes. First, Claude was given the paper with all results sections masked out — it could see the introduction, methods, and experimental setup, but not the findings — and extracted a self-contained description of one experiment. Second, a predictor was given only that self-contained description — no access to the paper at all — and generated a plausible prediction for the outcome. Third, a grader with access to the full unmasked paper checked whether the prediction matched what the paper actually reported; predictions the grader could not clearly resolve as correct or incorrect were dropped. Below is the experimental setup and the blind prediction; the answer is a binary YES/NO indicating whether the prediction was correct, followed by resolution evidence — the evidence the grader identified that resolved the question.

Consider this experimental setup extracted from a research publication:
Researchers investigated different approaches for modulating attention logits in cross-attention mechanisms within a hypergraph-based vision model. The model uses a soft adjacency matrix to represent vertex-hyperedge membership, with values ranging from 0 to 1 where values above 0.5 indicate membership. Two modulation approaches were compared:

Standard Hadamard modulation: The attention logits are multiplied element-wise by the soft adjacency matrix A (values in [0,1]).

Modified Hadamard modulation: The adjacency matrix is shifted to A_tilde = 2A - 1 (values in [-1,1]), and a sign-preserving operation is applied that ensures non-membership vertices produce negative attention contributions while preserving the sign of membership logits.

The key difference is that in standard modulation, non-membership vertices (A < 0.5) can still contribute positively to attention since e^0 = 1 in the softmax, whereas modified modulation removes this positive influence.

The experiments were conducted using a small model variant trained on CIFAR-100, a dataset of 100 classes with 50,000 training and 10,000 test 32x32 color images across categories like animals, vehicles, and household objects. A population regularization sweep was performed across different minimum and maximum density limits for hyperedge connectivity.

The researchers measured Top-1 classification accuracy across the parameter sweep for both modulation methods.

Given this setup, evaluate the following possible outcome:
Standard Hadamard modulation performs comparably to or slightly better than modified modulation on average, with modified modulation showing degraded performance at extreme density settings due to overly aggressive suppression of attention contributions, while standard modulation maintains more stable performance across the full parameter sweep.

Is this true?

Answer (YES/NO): NO